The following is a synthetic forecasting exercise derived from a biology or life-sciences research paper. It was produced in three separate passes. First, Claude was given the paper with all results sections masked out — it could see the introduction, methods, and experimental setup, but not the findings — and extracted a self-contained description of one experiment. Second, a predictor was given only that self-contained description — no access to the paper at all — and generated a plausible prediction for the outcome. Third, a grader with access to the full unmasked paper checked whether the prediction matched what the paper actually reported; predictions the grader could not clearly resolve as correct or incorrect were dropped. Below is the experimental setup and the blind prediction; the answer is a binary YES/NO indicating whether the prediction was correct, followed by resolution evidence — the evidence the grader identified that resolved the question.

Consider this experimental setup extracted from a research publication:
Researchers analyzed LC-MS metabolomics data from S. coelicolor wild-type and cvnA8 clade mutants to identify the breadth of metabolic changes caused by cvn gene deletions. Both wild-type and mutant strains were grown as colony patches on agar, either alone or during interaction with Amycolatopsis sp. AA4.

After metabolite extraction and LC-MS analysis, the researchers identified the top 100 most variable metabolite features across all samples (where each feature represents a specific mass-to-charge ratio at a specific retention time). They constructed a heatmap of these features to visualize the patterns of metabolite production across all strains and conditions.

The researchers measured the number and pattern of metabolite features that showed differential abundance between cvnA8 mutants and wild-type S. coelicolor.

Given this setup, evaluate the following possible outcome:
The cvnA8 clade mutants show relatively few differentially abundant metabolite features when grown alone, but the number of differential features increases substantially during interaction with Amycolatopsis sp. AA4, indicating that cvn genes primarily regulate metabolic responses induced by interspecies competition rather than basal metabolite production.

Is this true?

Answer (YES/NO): NO